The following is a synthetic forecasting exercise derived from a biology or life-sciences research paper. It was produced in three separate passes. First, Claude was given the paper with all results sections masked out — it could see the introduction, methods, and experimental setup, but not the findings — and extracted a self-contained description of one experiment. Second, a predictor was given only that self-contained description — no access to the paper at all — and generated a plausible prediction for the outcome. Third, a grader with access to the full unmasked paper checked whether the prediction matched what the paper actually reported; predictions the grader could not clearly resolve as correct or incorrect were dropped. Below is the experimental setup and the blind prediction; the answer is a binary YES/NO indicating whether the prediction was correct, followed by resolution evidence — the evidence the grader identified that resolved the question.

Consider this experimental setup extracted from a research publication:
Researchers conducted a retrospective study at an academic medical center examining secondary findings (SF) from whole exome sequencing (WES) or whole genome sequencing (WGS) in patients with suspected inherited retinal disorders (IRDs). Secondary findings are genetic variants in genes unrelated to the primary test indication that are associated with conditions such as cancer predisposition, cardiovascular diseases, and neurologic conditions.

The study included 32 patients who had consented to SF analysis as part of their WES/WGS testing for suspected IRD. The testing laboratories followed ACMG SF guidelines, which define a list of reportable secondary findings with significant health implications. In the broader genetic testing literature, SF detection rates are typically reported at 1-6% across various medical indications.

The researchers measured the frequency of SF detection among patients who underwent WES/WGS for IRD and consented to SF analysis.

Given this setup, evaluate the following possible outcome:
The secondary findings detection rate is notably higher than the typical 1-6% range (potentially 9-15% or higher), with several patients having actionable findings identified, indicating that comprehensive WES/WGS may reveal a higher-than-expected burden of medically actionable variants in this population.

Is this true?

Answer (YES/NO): YES